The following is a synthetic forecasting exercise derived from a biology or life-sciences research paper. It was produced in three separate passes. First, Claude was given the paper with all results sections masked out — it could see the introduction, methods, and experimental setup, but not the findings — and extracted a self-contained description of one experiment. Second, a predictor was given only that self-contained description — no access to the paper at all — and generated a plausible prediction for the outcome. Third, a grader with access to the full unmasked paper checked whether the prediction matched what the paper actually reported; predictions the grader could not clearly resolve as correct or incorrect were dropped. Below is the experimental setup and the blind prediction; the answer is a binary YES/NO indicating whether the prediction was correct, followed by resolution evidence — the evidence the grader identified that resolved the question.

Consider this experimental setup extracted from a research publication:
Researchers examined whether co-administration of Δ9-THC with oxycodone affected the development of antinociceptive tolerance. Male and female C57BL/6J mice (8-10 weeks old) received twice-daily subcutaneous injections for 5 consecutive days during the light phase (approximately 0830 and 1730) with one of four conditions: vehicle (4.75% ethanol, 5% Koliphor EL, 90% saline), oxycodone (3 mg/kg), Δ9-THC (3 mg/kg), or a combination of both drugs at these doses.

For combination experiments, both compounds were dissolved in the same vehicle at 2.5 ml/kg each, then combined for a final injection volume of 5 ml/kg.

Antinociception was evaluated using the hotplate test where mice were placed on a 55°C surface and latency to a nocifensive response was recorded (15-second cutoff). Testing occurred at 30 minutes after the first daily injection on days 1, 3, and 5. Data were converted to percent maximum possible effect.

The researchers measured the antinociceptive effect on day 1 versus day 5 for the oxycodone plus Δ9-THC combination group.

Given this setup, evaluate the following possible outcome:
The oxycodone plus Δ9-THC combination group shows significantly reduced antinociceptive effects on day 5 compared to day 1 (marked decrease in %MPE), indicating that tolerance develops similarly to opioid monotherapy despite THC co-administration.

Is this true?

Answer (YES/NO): NO